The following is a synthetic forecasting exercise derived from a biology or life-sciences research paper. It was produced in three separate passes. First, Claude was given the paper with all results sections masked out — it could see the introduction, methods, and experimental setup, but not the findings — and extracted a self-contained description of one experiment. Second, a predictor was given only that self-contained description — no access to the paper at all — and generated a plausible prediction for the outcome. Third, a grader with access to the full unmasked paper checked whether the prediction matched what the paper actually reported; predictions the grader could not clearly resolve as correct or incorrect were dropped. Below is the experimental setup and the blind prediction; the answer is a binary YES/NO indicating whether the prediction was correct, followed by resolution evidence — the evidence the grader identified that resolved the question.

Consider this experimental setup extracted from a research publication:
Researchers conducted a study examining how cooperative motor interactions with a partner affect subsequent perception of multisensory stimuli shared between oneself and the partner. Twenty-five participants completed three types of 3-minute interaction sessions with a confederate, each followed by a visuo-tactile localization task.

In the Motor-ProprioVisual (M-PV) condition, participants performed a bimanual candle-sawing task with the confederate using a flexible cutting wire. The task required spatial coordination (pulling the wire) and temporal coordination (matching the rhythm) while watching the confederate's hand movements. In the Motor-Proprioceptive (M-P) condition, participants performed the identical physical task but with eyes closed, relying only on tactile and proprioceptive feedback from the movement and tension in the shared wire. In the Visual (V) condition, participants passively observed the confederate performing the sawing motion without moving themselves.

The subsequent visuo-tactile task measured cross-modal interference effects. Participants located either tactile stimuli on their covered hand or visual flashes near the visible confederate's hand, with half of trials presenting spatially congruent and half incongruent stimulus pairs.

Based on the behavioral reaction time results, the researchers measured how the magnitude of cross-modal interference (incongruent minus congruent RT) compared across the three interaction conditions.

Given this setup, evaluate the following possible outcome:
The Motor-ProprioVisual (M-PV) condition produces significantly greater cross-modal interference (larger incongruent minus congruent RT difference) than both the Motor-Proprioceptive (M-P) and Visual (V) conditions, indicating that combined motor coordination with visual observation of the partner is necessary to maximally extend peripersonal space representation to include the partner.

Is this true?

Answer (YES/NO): NO